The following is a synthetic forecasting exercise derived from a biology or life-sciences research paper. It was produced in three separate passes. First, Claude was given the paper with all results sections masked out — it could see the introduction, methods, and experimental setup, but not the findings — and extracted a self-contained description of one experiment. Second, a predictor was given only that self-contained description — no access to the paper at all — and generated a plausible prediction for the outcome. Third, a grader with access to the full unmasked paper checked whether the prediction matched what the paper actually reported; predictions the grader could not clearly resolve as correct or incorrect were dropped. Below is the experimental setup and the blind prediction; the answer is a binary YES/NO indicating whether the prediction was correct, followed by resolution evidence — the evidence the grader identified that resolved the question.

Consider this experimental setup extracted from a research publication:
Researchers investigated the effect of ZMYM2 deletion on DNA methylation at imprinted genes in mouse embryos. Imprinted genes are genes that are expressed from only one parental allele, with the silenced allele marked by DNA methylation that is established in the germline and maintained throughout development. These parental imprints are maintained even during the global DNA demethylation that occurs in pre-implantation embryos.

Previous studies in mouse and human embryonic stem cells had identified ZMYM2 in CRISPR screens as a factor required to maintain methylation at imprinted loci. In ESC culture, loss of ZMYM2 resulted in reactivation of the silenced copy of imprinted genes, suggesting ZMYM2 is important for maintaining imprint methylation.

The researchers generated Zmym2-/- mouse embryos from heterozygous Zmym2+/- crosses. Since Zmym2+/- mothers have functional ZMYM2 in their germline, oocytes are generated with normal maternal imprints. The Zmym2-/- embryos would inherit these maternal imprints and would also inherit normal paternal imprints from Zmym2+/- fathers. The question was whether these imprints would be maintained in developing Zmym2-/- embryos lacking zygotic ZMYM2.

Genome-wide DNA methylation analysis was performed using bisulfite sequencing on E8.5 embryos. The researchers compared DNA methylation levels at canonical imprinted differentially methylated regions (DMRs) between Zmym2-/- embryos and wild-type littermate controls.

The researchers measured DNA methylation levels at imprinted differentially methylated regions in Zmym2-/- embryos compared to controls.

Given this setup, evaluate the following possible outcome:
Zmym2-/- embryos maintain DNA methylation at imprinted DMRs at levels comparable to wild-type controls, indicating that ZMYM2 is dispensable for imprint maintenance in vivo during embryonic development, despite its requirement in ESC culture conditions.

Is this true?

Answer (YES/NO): YES